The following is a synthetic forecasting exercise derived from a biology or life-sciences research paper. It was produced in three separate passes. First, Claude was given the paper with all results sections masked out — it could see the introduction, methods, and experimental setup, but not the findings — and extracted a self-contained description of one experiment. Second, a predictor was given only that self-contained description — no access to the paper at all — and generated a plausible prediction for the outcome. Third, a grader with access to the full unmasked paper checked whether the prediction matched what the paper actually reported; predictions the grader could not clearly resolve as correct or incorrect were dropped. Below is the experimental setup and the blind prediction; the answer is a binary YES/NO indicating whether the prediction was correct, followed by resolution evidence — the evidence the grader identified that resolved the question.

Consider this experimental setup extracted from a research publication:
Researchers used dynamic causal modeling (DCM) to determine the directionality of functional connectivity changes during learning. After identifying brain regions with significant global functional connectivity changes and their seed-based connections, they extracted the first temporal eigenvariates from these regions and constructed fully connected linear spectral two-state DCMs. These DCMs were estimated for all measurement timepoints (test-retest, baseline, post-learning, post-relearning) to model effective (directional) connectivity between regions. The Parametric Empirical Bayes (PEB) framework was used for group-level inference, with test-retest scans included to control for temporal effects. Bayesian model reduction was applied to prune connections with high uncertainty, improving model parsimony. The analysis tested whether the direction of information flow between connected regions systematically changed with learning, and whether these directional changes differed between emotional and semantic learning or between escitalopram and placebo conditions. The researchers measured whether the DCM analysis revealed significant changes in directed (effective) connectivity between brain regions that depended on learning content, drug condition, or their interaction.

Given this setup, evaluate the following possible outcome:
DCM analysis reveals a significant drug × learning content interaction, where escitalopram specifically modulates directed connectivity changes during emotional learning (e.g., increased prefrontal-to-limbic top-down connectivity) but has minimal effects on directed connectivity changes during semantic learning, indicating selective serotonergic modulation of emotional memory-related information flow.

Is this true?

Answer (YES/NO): NO